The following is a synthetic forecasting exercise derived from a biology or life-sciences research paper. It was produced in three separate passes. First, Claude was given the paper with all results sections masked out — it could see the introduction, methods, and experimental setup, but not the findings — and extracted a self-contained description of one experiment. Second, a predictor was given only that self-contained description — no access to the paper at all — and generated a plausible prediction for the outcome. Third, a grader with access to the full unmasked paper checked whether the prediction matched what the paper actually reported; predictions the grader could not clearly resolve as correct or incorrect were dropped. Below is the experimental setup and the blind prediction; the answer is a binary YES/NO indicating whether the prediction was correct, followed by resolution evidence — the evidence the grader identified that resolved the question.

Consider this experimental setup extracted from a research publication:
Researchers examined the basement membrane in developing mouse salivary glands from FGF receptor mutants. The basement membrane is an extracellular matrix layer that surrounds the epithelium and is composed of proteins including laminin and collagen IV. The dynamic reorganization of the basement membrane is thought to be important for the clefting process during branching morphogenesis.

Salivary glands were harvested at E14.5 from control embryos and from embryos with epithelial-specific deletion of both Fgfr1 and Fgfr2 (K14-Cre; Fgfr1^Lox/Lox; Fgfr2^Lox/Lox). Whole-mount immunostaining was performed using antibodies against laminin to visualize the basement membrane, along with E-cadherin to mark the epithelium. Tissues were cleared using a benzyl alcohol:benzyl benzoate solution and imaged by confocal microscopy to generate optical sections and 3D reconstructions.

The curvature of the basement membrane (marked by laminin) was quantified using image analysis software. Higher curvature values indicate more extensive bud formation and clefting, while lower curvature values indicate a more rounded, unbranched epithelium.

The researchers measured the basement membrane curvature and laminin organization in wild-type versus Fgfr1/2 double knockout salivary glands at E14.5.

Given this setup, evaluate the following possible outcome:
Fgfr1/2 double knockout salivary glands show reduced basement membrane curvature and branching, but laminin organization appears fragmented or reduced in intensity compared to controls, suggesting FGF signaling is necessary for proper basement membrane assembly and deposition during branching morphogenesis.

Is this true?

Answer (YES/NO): YES